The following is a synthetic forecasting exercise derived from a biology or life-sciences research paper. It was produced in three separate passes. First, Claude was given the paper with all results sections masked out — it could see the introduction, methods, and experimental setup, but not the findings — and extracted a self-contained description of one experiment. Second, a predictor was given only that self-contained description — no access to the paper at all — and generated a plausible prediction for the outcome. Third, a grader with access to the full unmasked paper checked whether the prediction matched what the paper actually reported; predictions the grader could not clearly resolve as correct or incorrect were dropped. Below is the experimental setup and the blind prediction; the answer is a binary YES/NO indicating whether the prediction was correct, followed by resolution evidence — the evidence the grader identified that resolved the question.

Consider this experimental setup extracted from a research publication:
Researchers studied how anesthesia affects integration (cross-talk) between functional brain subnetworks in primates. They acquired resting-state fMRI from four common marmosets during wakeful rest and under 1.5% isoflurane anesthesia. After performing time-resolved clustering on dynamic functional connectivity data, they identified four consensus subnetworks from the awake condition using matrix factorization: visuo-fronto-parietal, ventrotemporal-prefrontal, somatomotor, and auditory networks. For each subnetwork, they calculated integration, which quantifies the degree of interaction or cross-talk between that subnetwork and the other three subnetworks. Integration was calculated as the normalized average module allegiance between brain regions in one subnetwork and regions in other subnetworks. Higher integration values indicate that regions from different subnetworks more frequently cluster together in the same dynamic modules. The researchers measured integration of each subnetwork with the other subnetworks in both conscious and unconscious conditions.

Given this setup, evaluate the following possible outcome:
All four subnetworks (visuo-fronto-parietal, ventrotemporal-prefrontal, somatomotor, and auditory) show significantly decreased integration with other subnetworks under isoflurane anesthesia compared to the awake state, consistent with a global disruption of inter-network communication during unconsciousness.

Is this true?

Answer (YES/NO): NO